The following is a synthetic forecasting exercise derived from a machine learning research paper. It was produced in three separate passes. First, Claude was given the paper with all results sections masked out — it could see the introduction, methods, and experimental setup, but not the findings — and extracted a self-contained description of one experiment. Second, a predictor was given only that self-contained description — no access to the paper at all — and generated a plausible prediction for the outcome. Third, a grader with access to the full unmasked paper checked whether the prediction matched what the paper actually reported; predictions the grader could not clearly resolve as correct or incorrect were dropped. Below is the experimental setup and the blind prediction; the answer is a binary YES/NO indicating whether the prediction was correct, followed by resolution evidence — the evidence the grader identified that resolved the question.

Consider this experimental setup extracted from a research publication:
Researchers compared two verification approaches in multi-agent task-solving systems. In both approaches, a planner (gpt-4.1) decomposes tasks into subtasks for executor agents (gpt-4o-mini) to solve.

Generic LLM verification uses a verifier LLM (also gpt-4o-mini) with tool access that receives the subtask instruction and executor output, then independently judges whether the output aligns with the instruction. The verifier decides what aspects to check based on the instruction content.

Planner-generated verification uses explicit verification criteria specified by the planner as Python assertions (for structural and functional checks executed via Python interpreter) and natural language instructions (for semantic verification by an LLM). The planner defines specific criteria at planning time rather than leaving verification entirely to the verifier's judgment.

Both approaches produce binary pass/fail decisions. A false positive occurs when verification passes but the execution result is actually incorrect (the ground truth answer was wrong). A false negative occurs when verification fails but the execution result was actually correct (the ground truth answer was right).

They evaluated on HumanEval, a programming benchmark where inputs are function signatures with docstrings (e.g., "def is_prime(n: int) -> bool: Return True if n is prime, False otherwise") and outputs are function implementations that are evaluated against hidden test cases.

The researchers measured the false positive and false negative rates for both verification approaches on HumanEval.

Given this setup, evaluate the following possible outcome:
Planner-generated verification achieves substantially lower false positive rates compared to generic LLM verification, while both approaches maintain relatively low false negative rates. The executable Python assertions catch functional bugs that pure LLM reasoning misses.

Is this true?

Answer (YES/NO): NO